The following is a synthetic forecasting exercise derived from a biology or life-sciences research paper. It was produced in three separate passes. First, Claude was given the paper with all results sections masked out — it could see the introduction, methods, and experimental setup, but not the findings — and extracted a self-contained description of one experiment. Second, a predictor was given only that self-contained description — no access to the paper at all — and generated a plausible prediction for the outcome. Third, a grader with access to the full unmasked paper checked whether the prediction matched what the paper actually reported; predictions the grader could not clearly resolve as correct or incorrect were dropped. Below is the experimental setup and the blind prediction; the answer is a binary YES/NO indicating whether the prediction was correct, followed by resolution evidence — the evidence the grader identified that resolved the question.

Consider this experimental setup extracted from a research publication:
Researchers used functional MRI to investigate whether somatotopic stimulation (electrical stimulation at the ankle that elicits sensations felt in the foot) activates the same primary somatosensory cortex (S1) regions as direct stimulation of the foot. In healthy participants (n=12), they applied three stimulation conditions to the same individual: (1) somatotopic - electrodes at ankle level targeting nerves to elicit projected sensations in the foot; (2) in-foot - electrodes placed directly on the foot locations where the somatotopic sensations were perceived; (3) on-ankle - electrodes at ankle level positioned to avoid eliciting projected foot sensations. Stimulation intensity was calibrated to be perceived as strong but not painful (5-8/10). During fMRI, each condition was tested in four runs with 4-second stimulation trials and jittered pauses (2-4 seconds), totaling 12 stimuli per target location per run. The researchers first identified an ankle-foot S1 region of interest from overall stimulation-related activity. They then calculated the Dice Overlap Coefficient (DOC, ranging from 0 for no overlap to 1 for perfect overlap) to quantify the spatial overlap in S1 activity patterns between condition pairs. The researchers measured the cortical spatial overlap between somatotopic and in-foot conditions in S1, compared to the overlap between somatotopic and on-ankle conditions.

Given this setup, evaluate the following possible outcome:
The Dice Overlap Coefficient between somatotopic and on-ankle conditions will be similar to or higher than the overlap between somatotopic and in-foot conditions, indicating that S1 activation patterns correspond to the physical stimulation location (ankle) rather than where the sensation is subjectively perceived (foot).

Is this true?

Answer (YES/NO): NO